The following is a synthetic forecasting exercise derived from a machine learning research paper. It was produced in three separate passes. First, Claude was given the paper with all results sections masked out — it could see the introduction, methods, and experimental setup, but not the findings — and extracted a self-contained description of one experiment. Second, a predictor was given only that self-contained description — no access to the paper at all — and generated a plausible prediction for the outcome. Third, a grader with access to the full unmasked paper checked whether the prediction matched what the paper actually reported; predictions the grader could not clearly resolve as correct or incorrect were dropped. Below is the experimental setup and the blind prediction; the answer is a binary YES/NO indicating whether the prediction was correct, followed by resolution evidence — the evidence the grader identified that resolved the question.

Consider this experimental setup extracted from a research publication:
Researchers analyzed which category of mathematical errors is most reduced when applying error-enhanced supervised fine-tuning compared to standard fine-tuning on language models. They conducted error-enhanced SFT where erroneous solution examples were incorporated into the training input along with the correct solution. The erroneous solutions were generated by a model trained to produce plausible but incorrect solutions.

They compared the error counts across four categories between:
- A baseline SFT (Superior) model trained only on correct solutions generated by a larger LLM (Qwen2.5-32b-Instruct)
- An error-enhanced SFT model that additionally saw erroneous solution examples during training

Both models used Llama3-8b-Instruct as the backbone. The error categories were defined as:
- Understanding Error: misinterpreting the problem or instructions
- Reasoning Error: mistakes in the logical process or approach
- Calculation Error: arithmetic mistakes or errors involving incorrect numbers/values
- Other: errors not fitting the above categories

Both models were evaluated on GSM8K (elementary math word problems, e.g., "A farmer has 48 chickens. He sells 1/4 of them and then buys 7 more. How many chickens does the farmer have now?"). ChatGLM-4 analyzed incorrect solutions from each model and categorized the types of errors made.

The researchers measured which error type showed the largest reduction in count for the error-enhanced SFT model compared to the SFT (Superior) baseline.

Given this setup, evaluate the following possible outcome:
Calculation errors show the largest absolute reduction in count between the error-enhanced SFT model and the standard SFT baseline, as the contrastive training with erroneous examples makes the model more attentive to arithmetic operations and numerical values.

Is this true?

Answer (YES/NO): NO